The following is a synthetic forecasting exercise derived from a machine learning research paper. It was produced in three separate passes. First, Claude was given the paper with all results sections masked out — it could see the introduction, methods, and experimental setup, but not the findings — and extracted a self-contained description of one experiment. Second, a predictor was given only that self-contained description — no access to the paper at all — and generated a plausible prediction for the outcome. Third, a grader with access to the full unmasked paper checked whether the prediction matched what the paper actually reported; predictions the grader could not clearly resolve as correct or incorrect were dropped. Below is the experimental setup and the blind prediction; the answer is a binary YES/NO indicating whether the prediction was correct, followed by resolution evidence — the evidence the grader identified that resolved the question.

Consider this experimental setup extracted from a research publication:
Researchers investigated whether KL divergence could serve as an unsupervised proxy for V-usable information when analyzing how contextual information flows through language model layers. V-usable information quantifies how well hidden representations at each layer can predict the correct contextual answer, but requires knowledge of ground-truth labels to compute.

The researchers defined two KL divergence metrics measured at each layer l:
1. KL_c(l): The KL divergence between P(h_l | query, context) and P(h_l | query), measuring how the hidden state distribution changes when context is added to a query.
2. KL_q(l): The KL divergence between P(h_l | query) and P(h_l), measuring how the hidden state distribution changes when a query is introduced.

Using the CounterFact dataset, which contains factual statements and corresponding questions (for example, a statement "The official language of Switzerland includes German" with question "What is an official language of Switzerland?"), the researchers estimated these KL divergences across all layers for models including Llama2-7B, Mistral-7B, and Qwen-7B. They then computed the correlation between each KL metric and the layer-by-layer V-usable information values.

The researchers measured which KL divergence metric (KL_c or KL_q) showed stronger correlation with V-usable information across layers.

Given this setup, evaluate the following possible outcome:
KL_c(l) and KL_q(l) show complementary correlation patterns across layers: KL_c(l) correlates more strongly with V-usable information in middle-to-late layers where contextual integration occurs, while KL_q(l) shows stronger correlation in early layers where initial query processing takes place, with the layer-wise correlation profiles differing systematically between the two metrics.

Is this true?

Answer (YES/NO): NO